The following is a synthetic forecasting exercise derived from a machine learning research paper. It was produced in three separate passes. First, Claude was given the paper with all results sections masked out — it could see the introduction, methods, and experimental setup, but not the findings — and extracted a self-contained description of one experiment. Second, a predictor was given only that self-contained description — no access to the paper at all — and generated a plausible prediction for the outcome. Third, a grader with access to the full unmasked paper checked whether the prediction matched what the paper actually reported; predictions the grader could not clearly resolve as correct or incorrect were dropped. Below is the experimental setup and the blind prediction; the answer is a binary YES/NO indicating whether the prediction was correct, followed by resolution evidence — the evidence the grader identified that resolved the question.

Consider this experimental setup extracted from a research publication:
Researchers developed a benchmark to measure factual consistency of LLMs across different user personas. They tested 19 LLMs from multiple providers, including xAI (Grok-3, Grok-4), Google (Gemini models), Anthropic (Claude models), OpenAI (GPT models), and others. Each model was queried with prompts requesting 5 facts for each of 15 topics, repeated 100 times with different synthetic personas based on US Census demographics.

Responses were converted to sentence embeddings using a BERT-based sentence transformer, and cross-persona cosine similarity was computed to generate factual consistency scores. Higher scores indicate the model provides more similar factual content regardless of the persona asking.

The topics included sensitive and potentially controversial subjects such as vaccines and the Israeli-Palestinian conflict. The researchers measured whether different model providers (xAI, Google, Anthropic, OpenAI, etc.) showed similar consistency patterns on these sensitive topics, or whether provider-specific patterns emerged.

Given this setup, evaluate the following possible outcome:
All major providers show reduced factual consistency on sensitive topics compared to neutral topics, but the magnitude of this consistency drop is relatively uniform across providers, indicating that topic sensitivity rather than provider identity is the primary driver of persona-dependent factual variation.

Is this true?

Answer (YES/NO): NO